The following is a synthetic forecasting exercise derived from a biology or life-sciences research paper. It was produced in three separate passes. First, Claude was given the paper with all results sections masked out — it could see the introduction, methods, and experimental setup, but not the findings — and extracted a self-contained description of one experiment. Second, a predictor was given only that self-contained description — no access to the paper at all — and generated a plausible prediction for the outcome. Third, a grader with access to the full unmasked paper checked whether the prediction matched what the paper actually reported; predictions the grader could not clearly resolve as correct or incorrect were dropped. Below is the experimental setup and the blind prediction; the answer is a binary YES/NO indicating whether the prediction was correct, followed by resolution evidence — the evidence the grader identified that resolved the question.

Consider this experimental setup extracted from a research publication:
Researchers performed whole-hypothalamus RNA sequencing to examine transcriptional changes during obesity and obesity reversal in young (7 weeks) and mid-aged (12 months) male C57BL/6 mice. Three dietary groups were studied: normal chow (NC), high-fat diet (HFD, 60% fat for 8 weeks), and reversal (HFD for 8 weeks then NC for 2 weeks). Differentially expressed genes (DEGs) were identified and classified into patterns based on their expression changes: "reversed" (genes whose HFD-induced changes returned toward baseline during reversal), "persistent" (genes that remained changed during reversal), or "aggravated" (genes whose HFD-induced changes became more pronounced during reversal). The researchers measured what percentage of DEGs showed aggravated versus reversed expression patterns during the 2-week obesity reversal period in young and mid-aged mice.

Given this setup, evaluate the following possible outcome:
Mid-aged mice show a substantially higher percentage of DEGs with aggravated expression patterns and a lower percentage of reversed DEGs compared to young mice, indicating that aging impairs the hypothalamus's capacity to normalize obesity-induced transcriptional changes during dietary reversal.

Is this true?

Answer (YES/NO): NO